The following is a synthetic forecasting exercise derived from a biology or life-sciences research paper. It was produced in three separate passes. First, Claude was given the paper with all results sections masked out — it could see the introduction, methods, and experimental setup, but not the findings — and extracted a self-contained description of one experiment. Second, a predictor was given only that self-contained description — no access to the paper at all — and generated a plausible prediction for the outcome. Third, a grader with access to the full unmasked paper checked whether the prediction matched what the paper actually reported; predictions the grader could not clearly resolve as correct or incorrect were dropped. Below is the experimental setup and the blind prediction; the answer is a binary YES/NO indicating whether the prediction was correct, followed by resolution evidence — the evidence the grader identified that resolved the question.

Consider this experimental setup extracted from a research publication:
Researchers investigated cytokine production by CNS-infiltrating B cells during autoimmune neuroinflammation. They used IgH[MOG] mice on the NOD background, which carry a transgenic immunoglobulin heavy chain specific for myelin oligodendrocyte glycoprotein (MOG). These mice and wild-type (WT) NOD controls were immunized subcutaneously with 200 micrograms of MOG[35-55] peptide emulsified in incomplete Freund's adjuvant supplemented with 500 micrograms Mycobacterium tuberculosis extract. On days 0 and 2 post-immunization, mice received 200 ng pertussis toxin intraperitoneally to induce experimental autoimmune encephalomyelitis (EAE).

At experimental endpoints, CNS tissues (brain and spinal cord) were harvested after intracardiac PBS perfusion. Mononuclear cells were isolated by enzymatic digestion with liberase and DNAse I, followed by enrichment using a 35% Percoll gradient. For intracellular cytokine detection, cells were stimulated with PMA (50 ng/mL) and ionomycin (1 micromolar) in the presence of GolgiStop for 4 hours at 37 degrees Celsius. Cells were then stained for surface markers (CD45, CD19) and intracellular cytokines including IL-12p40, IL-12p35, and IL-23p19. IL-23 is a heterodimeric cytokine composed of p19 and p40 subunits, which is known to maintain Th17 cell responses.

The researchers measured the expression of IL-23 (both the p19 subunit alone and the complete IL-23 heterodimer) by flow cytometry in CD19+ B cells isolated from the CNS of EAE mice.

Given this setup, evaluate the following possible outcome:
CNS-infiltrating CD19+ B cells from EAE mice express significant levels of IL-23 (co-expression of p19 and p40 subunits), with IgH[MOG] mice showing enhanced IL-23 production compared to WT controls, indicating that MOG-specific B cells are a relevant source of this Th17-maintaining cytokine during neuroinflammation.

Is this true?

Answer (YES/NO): YES